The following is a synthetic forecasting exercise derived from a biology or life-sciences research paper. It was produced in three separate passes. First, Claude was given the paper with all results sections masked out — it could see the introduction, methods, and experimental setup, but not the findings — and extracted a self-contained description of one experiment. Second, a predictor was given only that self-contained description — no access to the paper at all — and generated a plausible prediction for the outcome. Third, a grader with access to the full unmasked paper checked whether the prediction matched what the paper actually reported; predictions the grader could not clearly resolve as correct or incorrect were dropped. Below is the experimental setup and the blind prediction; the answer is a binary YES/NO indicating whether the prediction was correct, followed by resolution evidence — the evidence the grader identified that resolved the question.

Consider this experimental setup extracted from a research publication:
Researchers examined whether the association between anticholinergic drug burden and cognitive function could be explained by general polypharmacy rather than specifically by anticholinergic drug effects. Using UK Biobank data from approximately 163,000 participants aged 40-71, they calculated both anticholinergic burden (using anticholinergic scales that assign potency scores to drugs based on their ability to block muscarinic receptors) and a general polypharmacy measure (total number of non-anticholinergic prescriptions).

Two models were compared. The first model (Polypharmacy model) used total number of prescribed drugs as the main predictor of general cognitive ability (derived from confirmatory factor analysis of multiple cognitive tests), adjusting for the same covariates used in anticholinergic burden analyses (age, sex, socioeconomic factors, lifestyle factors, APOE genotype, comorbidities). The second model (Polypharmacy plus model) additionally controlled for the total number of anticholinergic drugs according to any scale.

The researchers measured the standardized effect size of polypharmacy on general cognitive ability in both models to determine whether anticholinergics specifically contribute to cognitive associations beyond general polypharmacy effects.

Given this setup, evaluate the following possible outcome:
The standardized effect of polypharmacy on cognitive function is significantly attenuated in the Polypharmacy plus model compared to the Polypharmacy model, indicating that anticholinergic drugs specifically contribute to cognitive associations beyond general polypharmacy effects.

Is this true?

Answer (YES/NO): NO